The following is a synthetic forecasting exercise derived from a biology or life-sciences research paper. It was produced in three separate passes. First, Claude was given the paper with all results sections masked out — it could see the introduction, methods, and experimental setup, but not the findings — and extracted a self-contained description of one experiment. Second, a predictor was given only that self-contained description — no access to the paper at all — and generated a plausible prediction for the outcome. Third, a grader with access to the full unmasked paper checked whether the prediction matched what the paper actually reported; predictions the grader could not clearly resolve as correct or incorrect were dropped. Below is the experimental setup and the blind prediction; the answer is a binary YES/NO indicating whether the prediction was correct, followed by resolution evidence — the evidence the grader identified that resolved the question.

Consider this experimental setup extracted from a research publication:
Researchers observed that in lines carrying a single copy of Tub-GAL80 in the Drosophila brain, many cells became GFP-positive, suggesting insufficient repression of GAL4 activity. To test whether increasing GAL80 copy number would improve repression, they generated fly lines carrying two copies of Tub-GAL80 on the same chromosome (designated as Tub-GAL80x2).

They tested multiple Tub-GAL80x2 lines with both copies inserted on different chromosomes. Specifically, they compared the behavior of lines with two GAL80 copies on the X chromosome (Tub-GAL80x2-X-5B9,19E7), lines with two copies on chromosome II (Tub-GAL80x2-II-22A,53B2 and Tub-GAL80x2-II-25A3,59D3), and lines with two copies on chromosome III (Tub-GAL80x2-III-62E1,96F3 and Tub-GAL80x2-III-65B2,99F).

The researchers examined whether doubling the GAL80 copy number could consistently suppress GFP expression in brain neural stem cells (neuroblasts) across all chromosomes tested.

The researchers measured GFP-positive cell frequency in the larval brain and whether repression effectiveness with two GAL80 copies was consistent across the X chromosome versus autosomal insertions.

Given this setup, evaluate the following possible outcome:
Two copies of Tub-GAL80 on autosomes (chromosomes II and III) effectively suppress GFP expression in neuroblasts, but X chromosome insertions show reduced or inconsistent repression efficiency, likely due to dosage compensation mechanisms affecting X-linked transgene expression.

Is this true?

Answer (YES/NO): NO